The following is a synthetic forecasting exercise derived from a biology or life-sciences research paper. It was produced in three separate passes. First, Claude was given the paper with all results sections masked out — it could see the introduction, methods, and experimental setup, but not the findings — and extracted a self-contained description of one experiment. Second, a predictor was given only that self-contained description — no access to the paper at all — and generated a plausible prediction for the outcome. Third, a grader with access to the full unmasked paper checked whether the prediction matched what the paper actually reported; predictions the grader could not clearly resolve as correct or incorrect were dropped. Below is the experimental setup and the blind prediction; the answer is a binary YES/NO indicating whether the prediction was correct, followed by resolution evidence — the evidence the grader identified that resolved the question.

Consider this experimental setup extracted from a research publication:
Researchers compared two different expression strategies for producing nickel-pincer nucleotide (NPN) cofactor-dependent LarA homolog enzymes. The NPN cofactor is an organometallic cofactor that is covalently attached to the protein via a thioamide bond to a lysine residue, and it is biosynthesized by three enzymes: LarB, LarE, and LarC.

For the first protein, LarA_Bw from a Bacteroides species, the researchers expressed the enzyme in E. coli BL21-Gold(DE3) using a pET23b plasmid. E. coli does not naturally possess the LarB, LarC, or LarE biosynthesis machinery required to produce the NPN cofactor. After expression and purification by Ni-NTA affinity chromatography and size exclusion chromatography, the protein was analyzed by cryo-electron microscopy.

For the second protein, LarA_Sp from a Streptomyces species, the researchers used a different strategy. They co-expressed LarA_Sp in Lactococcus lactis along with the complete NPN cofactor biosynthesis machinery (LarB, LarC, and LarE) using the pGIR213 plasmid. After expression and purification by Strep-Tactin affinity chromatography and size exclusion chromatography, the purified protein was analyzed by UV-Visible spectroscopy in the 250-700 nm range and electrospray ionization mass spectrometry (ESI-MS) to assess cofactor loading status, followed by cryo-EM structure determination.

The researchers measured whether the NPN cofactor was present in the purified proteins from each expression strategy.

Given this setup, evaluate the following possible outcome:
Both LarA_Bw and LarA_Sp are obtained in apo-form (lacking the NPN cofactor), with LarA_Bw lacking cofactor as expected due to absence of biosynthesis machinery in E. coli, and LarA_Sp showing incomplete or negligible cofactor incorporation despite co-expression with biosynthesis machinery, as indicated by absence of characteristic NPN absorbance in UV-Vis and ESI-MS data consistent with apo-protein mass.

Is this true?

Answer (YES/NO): NO